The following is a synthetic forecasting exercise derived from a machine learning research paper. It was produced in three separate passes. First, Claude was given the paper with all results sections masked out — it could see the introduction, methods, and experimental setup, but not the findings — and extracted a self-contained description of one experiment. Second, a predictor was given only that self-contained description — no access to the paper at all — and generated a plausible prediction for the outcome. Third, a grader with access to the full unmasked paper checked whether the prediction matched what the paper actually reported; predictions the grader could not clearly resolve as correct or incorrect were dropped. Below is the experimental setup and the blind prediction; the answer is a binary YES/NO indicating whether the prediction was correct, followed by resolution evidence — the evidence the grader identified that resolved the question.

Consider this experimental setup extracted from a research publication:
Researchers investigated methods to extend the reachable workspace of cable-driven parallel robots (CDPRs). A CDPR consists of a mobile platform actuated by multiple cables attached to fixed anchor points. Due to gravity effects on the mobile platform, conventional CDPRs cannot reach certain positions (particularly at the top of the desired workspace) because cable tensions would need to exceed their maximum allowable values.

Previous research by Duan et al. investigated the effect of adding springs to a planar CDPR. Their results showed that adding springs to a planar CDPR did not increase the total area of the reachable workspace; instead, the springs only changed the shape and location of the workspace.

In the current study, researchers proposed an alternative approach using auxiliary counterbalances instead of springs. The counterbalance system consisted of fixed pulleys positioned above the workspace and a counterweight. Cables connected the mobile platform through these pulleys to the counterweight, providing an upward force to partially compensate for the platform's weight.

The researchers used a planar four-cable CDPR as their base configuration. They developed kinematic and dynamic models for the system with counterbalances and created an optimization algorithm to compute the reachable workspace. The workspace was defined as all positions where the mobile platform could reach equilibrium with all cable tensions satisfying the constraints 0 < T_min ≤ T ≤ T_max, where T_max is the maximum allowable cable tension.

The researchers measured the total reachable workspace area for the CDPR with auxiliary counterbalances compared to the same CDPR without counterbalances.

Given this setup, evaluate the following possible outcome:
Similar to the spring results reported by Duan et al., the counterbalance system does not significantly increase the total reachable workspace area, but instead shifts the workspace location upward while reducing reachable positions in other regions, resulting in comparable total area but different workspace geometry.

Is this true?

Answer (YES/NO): NO